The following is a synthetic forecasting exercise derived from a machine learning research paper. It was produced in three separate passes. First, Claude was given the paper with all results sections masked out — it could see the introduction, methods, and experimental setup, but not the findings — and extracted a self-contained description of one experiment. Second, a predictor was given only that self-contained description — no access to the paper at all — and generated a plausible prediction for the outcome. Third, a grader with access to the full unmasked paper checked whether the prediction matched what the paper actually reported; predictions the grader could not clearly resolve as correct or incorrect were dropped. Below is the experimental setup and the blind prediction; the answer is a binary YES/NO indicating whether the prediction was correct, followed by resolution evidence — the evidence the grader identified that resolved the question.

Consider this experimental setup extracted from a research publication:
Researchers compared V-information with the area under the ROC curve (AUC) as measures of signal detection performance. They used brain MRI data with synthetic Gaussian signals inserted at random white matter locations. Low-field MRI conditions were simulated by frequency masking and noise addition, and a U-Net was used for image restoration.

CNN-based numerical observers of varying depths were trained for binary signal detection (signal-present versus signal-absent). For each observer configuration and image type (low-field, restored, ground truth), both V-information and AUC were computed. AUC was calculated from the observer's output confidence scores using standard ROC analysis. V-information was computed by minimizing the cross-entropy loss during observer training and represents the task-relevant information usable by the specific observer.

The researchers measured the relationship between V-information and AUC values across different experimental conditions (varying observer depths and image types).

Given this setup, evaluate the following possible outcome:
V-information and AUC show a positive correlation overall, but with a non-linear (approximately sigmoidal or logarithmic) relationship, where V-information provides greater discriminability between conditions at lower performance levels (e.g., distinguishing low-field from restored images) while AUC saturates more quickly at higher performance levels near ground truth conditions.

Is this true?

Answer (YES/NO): NO